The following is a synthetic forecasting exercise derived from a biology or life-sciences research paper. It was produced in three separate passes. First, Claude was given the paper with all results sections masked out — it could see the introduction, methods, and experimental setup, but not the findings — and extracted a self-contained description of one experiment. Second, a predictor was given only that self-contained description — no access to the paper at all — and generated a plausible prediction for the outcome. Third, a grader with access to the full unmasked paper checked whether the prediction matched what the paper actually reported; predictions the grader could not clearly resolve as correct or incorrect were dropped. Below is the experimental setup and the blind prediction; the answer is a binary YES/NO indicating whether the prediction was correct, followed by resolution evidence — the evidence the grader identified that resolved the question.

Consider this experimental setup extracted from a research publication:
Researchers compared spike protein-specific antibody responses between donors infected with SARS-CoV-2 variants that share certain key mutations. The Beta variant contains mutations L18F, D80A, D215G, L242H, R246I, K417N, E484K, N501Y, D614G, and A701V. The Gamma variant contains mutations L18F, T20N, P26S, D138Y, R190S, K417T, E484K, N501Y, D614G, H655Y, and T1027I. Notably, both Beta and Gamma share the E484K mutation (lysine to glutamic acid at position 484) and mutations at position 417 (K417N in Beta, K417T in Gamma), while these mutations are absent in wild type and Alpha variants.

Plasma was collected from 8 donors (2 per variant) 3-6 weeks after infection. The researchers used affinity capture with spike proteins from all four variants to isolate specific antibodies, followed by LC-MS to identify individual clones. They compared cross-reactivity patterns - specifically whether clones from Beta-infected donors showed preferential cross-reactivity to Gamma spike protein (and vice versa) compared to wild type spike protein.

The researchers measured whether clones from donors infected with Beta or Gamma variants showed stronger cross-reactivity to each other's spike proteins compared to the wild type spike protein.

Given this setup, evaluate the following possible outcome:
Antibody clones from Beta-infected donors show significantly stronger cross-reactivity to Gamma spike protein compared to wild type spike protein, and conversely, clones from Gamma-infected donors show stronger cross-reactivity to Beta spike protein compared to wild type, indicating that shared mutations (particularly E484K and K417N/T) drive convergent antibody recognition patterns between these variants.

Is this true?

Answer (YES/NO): NO